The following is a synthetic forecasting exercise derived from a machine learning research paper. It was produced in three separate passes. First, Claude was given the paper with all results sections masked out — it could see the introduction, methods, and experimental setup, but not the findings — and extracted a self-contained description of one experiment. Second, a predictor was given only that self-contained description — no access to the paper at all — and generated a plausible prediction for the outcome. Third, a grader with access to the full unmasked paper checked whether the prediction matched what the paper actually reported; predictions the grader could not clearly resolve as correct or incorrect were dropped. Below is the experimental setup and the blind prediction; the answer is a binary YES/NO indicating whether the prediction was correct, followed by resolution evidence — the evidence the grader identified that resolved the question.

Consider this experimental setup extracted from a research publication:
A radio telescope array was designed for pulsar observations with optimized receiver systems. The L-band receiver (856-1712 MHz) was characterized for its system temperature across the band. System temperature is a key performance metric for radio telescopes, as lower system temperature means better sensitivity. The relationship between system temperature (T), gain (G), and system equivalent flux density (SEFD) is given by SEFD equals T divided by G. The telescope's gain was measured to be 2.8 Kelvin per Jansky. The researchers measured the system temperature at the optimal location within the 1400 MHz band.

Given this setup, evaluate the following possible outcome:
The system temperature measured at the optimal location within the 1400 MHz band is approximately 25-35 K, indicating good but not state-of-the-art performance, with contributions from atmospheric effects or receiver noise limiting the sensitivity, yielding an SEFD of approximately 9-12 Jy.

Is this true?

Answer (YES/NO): NO